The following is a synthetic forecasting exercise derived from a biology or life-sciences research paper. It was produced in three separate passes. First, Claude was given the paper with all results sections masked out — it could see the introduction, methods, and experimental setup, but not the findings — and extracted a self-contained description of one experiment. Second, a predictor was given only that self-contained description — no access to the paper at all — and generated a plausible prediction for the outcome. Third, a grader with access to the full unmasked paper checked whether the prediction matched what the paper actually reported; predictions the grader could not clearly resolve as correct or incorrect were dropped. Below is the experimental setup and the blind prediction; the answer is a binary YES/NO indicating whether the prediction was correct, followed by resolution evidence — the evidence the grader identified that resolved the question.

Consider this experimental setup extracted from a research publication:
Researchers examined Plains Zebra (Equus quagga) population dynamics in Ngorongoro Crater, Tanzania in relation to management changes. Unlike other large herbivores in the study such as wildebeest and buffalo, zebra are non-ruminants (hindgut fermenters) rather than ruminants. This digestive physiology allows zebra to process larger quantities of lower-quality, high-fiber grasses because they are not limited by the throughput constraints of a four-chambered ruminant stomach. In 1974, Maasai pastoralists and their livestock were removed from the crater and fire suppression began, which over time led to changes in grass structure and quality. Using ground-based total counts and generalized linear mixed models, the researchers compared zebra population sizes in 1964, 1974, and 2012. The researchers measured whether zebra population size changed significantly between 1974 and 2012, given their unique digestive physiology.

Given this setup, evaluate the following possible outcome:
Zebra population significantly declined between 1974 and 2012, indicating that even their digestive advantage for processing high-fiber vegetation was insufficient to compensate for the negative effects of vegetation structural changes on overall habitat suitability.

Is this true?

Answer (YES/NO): NO